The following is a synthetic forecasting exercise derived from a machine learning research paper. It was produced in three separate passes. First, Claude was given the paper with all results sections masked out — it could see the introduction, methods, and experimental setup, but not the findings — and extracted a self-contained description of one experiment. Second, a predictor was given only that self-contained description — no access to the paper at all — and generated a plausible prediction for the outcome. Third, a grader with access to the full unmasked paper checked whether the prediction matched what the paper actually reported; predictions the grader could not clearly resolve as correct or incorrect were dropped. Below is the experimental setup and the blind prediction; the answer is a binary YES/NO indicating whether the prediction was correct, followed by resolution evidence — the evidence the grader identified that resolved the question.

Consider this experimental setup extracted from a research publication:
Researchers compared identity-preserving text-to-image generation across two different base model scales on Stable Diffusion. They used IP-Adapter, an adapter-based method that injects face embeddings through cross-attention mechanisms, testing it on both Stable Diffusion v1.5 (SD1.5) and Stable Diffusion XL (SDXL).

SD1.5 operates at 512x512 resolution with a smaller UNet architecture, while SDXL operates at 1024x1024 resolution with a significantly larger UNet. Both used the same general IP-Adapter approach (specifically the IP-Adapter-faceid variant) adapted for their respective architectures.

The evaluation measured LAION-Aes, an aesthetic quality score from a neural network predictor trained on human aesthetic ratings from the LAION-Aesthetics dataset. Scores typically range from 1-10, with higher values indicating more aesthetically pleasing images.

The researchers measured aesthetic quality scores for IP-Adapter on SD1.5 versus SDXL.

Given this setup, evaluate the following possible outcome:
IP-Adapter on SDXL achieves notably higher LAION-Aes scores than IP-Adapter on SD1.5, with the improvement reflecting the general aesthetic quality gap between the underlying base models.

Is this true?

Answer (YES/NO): YES